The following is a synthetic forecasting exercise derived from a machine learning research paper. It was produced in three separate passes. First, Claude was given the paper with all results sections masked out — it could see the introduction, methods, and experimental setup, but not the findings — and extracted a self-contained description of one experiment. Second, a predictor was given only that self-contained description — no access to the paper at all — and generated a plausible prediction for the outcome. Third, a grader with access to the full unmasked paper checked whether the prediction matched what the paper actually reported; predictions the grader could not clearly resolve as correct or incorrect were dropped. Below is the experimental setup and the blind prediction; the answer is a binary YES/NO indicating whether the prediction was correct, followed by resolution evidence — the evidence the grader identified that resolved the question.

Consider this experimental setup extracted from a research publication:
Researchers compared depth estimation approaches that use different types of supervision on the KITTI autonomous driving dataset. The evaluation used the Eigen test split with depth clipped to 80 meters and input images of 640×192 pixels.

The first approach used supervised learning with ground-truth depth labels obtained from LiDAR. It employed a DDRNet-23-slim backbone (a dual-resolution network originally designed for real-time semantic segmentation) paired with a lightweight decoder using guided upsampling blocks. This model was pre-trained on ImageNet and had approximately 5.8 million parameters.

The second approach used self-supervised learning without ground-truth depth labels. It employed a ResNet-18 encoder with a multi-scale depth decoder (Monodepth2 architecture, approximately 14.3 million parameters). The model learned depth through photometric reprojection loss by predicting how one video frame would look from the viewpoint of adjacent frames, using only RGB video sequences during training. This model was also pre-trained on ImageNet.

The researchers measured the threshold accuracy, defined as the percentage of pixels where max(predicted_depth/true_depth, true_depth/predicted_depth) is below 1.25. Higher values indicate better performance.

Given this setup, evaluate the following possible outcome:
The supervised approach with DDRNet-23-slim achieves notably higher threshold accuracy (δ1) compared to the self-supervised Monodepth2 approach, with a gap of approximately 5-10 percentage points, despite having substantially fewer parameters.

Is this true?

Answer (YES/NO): NO